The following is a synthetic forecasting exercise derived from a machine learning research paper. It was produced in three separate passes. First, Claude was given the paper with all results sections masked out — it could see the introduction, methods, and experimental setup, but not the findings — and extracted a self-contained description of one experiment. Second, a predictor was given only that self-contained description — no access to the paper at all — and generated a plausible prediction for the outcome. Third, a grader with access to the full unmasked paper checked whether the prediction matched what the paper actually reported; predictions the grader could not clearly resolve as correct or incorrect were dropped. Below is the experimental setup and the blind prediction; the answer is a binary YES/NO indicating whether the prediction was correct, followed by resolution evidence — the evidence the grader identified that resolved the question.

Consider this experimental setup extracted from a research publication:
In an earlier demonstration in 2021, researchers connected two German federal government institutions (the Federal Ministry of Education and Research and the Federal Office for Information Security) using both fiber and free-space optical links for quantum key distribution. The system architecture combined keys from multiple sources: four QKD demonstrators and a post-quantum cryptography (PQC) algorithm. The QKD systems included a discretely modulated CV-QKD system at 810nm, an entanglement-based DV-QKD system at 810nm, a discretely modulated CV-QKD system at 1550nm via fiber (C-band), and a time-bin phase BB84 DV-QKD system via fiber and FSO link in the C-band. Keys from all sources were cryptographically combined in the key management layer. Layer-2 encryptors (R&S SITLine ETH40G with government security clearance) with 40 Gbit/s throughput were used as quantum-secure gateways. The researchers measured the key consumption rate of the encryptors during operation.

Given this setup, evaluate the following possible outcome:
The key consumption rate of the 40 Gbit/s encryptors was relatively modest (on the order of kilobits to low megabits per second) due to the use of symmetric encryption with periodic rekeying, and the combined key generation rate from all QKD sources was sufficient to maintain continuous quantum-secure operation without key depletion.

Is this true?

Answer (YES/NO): NO